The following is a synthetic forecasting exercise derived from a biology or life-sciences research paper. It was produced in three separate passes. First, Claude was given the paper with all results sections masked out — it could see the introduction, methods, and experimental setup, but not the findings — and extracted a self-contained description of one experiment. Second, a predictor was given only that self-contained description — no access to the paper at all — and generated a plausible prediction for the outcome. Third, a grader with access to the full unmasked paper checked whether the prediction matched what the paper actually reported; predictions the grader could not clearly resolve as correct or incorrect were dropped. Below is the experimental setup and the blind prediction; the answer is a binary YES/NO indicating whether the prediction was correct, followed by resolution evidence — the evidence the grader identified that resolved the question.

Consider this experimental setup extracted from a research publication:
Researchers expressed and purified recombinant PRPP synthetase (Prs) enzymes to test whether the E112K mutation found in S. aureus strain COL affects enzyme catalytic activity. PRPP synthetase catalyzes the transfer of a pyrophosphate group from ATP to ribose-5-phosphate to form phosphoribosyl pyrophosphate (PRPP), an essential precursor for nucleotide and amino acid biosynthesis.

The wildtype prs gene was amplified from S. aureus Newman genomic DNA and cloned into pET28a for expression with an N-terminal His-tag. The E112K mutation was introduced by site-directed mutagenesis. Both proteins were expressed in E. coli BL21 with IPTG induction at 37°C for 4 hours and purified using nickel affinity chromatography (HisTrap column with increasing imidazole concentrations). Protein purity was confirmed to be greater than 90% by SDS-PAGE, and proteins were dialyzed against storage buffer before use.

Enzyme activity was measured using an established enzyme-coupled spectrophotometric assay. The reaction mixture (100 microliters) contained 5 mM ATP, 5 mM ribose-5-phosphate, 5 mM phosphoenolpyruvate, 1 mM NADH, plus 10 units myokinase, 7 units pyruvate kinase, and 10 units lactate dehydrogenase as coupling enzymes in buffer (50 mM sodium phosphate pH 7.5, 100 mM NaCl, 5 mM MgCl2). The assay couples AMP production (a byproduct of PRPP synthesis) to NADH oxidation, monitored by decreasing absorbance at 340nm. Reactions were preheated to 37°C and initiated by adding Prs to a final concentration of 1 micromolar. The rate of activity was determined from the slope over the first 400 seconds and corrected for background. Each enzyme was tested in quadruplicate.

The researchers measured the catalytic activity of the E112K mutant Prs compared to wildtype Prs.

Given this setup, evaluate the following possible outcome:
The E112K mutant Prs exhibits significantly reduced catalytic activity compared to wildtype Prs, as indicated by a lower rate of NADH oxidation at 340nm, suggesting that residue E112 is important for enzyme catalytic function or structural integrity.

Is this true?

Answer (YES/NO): YES